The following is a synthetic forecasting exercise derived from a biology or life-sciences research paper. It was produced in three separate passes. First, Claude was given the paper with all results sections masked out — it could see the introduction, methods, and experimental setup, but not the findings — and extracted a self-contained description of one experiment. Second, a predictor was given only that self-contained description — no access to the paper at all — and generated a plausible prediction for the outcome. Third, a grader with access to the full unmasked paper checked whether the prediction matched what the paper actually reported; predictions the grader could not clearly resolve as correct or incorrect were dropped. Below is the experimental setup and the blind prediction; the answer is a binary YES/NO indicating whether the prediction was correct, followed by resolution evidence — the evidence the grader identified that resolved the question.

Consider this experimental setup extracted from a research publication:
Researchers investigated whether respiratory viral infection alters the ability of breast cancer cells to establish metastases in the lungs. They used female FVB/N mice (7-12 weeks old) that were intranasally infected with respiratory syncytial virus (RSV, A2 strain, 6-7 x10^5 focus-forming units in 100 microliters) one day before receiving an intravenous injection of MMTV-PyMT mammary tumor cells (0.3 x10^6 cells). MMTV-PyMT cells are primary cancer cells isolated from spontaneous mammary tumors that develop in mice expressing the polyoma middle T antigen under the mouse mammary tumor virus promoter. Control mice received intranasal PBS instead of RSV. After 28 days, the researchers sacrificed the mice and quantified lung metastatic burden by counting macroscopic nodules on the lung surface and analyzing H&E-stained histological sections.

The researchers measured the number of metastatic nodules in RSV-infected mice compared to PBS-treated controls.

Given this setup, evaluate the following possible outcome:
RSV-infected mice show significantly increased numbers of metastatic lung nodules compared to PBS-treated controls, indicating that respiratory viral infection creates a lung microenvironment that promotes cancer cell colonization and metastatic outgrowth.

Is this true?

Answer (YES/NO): NO